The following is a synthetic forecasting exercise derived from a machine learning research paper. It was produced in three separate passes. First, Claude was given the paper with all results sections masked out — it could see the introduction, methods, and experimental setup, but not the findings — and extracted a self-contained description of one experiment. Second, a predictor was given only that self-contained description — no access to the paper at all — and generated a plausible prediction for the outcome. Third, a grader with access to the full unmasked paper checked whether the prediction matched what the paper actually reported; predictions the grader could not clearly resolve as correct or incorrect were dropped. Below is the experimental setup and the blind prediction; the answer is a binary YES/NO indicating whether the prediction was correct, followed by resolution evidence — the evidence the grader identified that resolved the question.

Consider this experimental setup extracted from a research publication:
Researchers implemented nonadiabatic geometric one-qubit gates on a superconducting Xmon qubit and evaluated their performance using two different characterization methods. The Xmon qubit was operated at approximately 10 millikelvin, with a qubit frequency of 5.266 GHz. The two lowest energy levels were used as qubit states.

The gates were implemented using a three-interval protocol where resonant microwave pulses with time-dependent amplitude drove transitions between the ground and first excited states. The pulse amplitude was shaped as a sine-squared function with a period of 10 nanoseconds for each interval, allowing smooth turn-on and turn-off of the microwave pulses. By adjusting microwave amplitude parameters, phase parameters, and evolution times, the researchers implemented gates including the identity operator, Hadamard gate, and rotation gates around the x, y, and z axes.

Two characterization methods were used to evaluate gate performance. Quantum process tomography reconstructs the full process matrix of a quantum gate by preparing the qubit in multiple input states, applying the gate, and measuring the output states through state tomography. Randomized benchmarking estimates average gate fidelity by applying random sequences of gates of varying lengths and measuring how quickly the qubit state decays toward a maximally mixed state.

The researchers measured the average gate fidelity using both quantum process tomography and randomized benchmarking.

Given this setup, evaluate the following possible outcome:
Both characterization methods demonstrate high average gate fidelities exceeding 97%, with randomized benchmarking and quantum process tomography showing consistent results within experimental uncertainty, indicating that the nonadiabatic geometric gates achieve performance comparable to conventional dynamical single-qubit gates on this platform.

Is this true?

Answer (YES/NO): YES